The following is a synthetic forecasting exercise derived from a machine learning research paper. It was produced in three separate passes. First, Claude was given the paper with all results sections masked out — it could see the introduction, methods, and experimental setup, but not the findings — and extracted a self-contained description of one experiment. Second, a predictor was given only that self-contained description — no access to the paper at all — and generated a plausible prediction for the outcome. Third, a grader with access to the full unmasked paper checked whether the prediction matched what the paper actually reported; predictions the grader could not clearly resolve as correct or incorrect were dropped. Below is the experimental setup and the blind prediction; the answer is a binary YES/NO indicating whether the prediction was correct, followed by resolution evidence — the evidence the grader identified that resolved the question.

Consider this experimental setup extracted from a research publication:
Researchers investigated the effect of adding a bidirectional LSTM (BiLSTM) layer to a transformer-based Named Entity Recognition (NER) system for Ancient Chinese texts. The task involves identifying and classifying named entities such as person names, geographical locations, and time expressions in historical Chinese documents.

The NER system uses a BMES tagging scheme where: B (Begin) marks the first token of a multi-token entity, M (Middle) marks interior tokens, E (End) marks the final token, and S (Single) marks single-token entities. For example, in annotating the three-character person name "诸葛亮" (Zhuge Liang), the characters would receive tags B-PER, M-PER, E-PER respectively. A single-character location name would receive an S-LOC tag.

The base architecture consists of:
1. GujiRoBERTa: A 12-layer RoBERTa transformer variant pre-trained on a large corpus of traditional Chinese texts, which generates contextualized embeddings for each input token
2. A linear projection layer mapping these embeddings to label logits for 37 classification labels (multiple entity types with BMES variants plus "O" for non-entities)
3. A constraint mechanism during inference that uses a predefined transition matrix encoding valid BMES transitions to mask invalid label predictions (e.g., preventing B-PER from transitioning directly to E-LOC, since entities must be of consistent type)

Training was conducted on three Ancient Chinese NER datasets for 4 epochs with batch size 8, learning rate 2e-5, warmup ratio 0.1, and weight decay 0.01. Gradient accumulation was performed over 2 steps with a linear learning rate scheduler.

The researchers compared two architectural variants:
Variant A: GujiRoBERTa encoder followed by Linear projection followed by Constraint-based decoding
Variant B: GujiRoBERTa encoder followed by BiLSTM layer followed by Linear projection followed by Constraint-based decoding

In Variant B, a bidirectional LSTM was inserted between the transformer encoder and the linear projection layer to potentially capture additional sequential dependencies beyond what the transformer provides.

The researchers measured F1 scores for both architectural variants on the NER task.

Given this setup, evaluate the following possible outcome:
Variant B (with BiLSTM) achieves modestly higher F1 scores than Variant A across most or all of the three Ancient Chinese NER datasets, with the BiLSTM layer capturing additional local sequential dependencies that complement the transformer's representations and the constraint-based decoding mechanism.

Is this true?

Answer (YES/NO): NO